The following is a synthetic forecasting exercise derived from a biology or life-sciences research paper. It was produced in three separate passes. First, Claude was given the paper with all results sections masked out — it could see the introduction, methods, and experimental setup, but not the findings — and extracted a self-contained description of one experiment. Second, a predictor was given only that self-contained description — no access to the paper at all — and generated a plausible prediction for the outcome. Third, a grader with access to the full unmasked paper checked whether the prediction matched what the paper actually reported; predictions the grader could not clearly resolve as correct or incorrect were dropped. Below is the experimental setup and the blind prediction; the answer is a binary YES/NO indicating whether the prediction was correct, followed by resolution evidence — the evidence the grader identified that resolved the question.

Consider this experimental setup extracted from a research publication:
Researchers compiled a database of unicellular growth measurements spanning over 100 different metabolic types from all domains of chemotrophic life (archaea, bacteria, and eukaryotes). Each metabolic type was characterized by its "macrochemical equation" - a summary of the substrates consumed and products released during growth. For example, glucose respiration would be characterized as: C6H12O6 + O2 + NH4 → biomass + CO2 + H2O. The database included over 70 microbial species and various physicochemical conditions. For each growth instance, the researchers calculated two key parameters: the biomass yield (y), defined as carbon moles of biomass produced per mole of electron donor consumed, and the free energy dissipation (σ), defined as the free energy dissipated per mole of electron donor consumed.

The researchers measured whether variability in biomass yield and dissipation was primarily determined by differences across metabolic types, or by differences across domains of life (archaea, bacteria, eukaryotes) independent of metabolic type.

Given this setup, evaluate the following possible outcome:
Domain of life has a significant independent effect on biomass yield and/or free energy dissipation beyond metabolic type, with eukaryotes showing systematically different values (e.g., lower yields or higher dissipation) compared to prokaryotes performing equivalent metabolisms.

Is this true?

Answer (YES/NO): NO